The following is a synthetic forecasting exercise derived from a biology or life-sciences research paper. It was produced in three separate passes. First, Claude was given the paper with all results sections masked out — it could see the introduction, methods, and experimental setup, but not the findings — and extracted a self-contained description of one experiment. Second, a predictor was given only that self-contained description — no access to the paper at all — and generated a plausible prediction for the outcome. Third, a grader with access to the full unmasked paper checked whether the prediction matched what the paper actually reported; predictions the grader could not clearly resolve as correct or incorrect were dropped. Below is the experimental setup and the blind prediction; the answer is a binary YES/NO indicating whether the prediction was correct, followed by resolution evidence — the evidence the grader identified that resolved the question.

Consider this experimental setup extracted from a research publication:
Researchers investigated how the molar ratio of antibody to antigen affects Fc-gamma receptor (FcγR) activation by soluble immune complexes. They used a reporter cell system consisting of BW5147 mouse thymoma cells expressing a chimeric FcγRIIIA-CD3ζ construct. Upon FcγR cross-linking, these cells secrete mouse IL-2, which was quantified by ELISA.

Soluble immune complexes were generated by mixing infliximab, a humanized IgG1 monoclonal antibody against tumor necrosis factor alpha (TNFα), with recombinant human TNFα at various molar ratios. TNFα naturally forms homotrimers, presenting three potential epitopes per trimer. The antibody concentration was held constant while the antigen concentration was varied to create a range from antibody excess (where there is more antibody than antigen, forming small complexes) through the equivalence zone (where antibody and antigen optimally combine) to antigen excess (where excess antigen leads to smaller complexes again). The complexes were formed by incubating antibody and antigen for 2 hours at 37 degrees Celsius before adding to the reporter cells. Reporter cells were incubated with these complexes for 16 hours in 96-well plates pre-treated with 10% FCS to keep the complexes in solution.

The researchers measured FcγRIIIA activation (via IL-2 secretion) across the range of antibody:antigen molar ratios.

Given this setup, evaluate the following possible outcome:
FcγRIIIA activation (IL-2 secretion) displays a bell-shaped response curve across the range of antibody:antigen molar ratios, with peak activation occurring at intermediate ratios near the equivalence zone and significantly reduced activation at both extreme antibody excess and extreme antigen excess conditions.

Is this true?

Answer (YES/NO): YES